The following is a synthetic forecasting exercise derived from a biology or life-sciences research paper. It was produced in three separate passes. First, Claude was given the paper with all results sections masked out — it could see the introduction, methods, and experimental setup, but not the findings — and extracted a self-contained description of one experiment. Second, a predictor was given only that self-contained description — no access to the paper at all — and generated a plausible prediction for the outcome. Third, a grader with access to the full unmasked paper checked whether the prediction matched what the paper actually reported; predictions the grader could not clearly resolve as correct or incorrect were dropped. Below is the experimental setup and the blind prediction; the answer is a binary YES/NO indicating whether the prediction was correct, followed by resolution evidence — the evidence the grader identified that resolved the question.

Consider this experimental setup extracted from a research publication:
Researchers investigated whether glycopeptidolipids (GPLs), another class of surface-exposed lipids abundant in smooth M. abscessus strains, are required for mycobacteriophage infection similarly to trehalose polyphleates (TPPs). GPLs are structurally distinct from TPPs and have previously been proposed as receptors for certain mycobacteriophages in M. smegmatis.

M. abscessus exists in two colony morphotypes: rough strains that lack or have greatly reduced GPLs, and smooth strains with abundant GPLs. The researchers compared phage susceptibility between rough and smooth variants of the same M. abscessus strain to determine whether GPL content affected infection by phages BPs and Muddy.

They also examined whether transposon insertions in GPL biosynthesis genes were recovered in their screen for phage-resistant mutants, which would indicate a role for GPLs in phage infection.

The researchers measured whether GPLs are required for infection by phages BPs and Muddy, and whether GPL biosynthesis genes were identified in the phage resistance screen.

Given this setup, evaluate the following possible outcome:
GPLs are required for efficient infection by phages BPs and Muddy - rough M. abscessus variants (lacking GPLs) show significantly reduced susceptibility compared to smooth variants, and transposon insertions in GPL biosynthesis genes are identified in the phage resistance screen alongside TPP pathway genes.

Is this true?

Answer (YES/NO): NO